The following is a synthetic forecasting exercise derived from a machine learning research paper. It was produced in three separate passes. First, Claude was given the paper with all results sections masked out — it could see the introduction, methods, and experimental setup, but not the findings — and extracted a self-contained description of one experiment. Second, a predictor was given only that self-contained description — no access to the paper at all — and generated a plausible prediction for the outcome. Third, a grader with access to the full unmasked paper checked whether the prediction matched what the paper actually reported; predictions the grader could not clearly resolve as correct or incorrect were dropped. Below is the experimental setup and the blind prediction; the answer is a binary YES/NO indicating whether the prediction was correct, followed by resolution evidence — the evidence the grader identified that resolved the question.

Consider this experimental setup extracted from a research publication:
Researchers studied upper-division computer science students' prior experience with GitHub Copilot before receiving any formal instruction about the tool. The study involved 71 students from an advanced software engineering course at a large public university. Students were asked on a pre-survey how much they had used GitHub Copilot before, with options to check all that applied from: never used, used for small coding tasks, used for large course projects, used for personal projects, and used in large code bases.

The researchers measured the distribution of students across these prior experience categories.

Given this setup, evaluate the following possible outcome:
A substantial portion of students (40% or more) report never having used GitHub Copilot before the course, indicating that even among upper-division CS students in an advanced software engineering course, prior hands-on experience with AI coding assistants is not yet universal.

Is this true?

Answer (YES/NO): YES